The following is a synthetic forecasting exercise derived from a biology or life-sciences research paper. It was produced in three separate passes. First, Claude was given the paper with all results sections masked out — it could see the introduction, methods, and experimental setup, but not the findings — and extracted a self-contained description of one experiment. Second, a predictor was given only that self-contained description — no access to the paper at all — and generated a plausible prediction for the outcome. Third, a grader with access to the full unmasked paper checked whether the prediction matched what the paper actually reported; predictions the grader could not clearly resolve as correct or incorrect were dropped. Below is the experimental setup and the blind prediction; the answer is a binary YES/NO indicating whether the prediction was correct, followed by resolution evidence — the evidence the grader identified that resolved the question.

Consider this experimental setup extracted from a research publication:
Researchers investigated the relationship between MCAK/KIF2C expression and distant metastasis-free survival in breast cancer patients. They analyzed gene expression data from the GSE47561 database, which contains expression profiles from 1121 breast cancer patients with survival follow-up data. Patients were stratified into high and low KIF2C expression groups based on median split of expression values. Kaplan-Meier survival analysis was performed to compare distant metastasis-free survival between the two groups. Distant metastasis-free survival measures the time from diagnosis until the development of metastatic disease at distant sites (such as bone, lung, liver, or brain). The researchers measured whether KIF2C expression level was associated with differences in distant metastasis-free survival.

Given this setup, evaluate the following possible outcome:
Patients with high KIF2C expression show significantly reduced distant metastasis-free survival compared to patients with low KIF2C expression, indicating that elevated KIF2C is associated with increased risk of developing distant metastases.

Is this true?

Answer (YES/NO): YES